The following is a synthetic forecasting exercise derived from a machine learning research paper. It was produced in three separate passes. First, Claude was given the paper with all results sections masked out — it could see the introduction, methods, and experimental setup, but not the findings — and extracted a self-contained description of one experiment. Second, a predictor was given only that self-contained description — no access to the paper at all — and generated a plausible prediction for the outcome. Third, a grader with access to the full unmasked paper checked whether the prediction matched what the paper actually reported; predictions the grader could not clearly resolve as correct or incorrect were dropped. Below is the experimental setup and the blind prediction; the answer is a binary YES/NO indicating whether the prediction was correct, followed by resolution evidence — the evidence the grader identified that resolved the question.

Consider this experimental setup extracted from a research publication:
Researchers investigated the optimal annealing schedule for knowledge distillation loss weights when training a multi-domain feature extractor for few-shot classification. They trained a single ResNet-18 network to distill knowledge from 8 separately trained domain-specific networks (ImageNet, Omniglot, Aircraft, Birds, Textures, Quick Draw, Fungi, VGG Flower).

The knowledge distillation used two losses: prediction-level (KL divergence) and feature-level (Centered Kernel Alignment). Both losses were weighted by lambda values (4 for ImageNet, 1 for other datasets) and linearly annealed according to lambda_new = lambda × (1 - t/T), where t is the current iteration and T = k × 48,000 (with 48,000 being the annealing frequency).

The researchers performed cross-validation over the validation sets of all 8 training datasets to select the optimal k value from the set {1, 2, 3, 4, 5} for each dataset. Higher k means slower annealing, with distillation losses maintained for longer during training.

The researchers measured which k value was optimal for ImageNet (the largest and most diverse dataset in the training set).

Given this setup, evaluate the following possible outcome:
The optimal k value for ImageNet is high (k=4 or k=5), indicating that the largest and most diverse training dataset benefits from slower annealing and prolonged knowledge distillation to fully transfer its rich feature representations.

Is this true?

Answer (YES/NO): YES